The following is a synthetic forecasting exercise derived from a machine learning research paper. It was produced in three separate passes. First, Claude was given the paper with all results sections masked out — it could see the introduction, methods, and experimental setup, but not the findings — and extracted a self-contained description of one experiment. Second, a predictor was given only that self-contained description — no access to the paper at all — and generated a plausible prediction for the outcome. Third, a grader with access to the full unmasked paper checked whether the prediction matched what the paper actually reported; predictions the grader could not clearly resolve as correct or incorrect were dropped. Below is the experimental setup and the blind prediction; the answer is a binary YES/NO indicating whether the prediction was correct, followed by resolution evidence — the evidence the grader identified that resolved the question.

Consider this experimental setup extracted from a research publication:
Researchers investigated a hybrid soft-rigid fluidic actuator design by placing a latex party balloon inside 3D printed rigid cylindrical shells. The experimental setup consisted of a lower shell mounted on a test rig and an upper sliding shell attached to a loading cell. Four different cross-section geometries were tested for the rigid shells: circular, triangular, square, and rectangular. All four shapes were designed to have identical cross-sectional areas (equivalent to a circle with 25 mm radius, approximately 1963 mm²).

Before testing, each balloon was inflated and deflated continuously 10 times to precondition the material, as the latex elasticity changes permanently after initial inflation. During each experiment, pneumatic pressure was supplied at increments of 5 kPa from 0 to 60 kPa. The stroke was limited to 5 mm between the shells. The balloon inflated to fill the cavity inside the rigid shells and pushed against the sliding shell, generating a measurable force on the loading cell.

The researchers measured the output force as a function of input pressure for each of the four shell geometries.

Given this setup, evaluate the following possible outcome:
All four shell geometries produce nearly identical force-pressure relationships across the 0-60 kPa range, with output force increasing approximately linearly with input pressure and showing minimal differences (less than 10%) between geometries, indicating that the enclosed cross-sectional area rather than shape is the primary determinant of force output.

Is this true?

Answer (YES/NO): NO